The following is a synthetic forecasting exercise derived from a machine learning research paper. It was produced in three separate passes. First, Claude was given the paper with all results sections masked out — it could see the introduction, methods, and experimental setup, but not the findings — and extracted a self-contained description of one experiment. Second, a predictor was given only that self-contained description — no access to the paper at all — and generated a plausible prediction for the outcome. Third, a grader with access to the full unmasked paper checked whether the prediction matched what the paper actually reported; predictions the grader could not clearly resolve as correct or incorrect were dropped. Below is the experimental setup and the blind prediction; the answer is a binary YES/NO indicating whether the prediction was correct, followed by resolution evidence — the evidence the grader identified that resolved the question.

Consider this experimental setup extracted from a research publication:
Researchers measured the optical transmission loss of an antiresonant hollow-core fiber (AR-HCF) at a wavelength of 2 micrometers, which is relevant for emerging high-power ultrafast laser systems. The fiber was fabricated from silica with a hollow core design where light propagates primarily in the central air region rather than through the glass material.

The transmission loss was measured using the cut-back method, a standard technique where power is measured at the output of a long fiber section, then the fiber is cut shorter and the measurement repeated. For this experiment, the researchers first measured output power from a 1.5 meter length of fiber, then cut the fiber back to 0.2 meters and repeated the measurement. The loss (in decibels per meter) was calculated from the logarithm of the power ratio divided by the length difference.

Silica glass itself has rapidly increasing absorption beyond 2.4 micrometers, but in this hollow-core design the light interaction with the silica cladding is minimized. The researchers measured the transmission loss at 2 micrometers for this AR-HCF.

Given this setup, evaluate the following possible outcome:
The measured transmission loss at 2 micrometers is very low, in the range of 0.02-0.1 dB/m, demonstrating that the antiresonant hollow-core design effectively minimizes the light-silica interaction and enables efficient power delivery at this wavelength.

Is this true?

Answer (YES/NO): NO